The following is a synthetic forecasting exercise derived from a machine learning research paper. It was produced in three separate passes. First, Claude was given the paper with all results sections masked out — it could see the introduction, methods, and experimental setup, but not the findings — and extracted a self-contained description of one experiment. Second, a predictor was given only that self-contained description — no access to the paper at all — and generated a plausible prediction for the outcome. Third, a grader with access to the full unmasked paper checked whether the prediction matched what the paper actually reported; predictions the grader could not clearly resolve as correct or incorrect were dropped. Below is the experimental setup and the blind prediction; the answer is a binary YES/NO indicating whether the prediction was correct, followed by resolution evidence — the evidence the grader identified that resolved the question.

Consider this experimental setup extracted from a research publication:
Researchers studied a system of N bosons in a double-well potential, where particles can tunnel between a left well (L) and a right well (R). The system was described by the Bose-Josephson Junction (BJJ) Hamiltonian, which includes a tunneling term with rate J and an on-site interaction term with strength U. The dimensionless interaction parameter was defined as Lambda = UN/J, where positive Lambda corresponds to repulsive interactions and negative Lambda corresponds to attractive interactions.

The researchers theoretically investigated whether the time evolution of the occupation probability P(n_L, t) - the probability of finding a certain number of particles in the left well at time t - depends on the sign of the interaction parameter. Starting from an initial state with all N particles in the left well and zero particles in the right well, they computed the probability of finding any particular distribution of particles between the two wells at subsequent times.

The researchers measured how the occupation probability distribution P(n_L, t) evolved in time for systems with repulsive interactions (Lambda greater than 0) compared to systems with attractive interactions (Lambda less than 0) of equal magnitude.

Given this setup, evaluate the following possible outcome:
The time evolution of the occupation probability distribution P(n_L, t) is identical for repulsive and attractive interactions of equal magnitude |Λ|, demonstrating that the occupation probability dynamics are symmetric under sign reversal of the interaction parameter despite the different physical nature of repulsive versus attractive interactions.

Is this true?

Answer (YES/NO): YES